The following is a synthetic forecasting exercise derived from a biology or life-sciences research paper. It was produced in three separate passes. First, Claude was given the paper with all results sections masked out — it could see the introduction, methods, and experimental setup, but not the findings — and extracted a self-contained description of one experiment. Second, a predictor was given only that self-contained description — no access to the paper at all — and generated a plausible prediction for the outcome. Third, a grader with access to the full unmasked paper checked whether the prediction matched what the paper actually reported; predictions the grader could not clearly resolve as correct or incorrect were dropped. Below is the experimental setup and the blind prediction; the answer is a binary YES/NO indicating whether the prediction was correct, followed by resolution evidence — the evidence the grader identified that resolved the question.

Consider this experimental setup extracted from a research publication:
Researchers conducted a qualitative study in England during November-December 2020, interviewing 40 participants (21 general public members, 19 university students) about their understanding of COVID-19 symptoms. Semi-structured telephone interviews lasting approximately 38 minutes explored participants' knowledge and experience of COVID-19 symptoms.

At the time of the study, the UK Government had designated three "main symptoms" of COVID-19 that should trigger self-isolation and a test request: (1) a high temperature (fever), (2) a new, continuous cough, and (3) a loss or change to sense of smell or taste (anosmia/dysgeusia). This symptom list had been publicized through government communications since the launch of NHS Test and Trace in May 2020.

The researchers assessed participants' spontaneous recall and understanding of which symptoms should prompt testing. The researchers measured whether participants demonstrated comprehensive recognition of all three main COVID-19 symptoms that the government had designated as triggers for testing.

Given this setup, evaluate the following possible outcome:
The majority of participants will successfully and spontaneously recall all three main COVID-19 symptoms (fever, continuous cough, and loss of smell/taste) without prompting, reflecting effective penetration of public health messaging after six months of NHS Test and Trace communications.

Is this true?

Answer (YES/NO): NO